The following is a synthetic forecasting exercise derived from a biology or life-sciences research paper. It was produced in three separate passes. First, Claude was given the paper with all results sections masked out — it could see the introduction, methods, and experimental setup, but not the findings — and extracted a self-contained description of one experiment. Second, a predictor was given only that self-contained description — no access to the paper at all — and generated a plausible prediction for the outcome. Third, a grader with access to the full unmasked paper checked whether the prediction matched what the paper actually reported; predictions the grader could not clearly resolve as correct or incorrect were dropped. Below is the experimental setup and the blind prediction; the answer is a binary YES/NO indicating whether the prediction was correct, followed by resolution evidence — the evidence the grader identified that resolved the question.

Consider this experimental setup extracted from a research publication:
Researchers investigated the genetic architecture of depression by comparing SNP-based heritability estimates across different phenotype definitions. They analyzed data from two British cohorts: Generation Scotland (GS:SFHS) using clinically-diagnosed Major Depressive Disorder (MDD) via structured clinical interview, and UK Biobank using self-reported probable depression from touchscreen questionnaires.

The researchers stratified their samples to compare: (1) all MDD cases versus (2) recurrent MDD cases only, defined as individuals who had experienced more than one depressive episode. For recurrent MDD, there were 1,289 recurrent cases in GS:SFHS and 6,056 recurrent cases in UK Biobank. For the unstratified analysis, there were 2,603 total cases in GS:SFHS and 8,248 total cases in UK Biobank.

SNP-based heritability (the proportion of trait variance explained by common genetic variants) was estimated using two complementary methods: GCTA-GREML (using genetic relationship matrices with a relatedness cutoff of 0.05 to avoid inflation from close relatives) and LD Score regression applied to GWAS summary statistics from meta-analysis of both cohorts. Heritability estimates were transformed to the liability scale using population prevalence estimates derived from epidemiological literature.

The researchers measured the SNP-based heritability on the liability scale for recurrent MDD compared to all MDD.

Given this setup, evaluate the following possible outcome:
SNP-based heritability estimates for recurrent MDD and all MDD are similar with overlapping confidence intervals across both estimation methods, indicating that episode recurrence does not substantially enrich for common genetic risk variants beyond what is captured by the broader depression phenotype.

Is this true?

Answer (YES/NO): YES